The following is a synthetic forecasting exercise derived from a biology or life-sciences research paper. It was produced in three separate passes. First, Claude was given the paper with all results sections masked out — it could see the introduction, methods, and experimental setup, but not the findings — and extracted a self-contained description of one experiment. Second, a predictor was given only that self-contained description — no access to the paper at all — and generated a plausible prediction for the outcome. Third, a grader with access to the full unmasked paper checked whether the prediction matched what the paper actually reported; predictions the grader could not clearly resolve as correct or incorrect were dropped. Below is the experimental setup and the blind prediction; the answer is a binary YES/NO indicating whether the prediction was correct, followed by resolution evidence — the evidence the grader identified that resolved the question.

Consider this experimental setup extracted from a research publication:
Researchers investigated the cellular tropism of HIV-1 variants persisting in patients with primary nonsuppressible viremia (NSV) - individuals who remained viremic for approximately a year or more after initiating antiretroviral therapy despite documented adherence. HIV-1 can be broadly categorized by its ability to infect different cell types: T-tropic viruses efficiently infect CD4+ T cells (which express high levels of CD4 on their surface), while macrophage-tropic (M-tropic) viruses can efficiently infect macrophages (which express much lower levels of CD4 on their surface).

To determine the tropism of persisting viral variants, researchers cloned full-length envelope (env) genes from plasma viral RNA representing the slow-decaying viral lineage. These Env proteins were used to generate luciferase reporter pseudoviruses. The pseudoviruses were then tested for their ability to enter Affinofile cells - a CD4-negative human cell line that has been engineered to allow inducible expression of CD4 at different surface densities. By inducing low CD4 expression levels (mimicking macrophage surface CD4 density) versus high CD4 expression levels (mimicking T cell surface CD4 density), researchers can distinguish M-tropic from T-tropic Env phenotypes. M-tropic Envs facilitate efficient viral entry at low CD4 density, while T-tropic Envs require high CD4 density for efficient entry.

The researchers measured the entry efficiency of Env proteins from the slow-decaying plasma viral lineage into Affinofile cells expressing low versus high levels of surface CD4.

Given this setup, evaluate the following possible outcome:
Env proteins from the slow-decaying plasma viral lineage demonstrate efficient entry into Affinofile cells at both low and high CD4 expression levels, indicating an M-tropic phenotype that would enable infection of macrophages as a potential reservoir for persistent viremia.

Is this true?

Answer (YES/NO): YES